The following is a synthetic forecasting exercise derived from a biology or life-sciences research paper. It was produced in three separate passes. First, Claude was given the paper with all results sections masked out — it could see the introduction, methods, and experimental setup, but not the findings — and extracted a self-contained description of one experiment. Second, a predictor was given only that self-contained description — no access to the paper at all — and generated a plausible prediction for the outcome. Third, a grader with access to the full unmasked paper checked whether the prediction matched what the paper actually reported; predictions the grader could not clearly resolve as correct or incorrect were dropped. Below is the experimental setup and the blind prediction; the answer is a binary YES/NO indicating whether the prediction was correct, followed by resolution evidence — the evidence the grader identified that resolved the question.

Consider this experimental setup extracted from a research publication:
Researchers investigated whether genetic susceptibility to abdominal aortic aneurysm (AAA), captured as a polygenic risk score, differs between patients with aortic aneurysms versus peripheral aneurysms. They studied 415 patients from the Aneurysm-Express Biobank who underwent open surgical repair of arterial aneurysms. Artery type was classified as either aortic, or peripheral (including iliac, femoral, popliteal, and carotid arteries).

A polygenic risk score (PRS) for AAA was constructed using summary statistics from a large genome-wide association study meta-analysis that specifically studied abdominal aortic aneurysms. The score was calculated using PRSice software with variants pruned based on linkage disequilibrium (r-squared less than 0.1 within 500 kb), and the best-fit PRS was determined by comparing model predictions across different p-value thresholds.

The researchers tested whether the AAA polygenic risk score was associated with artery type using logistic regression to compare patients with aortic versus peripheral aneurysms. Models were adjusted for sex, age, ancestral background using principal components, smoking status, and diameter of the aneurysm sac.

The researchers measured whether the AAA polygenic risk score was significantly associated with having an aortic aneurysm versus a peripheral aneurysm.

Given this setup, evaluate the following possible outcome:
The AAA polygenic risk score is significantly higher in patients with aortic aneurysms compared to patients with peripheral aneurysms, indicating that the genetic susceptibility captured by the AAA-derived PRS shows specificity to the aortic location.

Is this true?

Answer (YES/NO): NO